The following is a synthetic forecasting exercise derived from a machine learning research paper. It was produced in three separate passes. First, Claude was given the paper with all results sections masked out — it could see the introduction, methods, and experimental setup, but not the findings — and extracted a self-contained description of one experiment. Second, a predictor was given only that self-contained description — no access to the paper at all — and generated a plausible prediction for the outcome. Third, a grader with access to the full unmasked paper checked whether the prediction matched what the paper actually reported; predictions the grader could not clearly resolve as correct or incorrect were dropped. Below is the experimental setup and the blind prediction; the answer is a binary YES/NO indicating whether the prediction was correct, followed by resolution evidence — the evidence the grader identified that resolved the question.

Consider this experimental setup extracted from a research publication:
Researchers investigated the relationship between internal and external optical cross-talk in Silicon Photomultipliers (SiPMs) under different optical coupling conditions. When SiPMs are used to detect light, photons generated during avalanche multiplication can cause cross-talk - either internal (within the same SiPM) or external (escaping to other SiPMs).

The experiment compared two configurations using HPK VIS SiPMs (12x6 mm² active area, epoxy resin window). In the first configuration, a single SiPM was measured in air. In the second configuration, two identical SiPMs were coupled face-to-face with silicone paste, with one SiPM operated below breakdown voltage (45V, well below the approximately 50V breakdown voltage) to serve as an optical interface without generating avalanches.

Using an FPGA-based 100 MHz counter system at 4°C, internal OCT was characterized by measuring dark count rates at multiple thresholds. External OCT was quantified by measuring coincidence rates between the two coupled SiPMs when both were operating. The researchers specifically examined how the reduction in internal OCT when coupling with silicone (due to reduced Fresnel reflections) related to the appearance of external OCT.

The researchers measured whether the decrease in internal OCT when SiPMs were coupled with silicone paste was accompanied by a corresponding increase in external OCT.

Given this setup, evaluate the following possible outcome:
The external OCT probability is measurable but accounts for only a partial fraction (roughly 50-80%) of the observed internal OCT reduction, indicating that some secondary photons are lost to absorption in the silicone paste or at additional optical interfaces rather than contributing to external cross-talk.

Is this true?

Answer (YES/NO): NO